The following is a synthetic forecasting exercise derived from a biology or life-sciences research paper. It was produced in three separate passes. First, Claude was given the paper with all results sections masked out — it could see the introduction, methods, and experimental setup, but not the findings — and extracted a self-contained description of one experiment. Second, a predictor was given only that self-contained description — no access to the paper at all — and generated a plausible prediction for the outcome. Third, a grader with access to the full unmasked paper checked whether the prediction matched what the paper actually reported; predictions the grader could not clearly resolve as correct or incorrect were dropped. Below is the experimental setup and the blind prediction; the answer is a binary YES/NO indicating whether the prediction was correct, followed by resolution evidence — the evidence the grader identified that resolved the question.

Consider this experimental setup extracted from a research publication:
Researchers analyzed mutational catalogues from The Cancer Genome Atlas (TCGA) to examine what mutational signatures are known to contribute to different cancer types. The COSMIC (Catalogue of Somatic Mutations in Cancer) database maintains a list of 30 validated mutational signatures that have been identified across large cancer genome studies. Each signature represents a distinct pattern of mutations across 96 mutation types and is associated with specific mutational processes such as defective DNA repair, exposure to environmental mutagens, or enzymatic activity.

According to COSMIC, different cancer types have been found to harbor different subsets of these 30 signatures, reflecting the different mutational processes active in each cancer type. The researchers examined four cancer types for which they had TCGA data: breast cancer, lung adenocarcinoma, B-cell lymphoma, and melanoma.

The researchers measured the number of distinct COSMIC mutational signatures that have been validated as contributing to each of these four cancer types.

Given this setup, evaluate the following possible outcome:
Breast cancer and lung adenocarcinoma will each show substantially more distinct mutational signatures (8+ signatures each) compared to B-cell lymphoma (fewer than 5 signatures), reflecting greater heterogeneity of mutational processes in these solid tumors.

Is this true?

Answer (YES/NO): NO